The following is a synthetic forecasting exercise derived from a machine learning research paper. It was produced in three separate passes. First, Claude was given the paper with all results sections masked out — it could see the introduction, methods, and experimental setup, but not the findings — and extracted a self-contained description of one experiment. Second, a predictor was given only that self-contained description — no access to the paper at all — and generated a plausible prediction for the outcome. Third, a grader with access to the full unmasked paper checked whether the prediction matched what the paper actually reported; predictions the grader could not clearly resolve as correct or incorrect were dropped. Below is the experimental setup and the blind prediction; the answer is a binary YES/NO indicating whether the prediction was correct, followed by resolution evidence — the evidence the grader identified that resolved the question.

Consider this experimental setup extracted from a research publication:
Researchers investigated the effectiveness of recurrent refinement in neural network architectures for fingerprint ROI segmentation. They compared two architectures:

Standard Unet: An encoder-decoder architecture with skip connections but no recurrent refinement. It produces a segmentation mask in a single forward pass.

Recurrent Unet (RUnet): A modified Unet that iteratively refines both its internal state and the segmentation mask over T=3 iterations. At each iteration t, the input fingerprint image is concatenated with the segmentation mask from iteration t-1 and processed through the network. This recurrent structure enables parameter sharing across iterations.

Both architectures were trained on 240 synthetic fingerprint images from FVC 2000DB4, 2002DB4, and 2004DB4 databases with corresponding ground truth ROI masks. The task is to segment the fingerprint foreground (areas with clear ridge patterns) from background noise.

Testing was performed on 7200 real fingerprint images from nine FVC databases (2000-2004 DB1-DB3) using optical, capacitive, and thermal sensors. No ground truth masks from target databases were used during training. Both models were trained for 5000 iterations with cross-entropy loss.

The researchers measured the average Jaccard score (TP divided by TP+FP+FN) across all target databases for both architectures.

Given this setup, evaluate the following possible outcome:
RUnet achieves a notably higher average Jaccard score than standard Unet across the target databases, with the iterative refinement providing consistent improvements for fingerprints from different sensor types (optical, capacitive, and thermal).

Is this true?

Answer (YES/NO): NO